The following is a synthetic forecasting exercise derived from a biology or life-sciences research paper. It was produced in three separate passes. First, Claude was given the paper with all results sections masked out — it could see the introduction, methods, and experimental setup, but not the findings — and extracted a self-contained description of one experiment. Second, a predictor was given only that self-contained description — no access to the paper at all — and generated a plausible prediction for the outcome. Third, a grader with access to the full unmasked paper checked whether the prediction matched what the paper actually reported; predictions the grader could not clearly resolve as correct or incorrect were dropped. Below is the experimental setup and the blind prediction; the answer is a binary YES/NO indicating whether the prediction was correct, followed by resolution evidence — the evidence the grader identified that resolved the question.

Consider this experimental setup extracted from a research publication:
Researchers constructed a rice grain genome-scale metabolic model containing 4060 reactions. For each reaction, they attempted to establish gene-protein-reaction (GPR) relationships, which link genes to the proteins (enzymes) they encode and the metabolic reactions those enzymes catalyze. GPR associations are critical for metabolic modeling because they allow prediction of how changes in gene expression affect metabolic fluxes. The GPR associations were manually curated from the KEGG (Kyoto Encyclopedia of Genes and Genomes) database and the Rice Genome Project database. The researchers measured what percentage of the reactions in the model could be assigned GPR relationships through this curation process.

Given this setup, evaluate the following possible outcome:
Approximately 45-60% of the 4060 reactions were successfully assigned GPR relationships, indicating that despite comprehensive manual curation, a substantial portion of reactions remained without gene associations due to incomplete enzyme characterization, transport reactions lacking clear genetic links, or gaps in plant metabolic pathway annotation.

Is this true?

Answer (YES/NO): NO